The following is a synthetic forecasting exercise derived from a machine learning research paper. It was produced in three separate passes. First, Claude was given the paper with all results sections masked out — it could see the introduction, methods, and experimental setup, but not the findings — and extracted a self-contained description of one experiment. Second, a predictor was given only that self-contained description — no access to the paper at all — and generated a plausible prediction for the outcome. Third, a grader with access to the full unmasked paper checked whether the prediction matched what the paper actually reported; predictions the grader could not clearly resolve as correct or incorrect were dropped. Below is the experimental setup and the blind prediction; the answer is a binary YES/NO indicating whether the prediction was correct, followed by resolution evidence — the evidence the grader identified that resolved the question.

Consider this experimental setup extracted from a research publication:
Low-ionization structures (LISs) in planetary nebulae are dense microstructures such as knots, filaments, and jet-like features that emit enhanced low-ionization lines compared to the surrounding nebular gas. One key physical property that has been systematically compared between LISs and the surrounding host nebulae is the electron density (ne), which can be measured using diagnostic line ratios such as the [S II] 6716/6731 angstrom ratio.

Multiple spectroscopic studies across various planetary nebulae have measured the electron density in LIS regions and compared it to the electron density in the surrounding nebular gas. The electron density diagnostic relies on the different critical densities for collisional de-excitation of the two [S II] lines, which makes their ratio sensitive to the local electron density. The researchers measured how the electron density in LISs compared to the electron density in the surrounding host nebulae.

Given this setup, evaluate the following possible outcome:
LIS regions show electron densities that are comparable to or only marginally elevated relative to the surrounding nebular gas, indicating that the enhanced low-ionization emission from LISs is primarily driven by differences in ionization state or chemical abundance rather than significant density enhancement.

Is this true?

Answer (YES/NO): NO